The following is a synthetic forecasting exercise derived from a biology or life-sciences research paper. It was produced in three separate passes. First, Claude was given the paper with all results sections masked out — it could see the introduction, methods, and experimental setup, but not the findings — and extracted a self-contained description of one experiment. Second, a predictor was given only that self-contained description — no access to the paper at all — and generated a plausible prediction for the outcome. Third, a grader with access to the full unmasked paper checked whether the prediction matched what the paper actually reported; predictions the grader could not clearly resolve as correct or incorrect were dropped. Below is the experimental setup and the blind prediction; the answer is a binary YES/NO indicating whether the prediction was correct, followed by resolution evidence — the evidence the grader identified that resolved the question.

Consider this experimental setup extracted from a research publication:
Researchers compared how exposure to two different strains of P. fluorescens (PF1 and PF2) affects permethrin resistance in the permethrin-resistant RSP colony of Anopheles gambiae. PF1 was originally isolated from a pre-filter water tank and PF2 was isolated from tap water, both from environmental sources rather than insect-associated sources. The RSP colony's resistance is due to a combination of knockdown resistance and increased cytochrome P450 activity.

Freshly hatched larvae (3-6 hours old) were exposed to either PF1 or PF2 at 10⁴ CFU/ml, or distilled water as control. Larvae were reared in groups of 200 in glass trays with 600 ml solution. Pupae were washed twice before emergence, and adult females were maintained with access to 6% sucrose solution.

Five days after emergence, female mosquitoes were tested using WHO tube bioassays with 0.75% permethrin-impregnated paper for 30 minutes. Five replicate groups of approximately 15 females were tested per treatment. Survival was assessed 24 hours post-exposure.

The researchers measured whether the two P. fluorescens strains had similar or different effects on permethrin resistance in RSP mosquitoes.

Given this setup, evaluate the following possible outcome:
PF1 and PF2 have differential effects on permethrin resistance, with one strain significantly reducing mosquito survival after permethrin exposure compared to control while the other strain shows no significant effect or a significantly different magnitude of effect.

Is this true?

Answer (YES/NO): NO